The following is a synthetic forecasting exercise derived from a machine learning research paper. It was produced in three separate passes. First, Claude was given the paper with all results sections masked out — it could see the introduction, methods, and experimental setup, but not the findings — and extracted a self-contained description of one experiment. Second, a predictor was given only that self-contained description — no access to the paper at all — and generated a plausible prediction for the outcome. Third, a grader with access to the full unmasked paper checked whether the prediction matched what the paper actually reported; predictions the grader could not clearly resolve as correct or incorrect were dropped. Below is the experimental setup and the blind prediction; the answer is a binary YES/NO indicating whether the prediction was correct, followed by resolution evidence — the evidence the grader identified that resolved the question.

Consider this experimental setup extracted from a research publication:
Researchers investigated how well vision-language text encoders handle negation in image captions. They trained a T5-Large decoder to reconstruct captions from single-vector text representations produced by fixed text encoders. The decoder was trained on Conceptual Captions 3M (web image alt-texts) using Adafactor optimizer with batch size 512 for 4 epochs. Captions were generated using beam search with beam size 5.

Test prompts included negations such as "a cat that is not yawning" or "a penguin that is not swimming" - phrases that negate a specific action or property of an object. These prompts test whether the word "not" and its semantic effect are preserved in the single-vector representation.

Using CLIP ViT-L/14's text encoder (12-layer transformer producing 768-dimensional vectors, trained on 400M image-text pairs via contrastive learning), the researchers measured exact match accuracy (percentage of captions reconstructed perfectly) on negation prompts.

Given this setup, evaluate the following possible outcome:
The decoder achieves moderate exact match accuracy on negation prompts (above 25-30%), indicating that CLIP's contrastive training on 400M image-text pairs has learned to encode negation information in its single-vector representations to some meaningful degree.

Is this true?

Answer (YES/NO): NO